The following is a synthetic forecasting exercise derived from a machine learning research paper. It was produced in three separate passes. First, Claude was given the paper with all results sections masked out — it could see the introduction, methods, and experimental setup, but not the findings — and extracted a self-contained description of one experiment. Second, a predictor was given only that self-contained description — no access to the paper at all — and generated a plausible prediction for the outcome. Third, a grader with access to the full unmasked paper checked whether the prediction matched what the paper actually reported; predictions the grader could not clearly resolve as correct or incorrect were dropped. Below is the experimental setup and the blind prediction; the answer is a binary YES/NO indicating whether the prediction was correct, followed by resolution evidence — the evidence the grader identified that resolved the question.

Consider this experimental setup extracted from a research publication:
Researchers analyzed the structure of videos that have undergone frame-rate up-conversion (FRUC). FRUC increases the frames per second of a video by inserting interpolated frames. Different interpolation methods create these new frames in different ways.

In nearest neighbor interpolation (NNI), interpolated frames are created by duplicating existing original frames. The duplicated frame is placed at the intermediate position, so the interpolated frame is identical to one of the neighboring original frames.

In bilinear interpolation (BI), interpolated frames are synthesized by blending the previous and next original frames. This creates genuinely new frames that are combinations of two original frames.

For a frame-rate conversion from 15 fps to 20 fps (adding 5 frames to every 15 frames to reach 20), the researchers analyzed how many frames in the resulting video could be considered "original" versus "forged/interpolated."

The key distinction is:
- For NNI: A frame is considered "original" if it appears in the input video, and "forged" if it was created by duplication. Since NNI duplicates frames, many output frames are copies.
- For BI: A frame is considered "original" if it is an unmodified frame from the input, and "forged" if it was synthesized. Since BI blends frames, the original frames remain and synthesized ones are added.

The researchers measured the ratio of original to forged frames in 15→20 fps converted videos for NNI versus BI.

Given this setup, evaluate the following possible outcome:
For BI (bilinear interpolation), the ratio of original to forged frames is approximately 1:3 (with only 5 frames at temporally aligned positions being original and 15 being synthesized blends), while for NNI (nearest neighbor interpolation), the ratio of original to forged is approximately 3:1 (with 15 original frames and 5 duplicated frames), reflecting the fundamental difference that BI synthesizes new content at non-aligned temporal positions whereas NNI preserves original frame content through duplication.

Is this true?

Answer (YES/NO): YES